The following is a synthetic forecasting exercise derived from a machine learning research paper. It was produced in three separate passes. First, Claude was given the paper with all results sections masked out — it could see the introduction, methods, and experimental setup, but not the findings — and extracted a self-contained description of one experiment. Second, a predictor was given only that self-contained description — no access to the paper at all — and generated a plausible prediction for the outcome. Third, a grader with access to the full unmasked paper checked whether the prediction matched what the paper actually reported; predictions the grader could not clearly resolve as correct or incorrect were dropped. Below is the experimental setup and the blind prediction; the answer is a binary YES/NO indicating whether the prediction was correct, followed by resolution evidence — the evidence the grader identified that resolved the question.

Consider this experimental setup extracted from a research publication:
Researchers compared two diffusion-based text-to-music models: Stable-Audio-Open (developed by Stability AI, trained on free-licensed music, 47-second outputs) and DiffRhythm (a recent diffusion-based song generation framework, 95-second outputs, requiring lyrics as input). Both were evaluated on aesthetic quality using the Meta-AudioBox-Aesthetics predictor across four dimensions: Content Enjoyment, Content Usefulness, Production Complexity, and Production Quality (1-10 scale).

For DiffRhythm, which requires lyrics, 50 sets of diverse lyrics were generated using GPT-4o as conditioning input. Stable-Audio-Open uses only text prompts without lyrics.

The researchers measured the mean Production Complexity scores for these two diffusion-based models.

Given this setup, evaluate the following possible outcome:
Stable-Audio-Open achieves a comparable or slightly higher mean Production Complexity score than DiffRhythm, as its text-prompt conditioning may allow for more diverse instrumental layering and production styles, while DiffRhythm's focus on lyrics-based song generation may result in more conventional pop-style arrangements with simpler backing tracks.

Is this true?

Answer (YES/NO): NO